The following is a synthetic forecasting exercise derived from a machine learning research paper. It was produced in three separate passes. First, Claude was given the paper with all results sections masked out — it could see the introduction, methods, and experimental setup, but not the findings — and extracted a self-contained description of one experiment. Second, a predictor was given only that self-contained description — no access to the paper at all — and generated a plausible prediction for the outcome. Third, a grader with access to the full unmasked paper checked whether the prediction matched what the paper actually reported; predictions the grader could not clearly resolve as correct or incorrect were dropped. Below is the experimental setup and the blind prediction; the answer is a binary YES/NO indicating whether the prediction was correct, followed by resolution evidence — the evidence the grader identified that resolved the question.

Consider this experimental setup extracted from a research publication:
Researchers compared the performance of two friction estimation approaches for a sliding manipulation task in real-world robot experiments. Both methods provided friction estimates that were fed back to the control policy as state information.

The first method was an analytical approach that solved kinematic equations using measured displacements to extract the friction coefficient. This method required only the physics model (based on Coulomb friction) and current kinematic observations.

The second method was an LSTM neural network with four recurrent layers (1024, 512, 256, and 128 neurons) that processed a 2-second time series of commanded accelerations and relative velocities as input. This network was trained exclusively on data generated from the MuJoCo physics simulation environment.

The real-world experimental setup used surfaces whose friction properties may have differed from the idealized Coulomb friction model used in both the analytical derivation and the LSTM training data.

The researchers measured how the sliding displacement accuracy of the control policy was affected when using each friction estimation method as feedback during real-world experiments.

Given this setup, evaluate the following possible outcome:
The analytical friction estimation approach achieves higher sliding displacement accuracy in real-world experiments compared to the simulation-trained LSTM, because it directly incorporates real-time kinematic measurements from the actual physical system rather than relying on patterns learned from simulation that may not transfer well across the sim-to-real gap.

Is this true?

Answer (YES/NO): NO